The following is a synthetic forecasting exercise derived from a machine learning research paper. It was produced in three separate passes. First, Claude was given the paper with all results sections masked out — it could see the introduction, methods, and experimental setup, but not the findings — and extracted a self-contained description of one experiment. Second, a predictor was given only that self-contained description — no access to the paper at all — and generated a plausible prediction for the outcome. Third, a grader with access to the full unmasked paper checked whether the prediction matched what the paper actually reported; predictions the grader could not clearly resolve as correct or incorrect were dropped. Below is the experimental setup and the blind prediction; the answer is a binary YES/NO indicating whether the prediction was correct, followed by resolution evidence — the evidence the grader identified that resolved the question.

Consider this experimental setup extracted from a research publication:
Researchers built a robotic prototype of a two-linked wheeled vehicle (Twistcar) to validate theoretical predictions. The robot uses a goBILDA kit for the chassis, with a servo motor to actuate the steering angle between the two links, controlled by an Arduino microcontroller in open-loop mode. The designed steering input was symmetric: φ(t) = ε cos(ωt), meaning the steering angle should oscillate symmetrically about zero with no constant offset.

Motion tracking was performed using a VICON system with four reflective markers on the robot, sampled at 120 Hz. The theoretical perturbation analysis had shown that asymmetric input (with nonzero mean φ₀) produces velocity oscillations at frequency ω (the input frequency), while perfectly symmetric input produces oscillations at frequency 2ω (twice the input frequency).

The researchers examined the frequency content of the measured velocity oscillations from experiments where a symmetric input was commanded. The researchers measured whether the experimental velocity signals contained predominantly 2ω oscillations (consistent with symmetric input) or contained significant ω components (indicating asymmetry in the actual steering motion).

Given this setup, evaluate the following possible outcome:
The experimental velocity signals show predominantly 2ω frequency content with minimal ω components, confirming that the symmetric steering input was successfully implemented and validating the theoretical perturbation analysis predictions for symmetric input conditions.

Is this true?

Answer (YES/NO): NO